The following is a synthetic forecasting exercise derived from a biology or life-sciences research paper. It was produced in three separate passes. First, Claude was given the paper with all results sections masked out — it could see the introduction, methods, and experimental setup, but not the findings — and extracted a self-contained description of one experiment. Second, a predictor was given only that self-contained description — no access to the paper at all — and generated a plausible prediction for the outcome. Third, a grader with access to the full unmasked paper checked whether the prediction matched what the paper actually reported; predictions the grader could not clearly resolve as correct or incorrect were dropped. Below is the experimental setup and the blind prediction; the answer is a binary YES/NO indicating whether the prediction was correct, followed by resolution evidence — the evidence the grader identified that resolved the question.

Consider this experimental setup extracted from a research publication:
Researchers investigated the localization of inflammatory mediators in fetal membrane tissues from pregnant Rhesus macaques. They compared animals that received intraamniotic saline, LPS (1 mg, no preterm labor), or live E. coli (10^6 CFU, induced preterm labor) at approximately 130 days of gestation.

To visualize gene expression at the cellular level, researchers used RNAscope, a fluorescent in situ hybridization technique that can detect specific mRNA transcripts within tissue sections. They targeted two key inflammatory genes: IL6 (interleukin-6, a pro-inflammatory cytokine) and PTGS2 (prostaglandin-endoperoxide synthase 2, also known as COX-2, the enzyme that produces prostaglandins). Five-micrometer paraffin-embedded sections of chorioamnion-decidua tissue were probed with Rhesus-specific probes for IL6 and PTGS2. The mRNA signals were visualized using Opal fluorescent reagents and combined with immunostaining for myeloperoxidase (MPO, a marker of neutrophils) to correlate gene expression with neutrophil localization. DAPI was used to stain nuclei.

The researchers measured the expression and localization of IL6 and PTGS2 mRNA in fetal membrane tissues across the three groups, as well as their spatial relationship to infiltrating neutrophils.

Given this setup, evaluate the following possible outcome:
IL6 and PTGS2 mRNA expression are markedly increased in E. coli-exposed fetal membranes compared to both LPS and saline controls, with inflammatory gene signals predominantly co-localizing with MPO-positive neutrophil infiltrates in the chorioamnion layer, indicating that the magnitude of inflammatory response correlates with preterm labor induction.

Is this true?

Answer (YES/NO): NO